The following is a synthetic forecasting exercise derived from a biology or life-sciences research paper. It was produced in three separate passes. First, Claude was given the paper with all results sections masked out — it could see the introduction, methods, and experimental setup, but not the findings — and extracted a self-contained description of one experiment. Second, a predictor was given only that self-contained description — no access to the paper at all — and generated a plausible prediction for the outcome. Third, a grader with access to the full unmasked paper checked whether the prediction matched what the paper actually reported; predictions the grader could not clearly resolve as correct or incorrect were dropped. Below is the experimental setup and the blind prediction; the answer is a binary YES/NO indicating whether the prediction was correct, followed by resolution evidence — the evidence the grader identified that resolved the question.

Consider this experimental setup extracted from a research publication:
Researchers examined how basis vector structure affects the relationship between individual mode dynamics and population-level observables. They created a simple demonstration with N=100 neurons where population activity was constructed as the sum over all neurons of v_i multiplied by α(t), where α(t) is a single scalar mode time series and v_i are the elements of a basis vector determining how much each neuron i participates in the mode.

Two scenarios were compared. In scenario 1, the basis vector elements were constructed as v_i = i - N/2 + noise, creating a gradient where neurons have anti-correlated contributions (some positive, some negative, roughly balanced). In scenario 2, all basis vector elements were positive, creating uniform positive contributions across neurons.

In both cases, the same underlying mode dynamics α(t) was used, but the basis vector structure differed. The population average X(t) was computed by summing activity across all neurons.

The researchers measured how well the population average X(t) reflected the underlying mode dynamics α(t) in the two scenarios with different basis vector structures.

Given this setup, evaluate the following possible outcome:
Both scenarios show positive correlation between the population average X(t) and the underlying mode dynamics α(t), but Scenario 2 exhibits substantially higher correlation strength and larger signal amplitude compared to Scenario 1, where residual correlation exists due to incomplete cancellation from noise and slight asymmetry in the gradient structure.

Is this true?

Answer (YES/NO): NO